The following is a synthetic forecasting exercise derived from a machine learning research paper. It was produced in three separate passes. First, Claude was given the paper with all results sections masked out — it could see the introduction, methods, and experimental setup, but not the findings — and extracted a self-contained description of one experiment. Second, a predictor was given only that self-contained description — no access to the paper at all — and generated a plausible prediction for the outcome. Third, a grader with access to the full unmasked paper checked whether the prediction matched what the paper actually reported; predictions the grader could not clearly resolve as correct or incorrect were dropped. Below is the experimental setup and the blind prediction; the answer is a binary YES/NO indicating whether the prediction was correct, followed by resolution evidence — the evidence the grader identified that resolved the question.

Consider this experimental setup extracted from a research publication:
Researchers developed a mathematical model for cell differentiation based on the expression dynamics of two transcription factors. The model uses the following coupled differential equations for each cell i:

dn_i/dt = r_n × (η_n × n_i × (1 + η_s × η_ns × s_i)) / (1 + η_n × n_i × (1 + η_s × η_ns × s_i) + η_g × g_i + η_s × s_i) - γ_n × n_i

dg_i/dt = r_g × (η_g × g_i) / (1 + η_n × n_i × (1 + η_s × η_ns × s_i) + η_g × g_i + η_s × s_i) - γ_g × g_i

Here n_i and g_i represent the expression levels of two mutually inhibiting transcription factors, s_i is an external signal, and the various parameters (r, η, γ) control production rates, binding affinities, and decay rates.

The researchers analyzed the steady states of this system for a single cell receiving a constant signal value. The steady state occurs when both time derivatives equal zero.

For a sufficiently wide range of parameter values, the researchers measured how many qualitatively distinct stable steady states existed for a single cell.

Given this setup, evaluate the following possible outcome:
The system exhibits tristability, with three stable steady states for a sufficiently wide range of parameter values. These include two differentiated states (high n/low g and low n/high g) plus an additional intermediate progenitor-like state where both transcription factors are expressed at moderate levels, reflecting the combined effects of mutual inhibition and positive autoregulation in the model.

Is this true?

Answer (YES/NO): NO